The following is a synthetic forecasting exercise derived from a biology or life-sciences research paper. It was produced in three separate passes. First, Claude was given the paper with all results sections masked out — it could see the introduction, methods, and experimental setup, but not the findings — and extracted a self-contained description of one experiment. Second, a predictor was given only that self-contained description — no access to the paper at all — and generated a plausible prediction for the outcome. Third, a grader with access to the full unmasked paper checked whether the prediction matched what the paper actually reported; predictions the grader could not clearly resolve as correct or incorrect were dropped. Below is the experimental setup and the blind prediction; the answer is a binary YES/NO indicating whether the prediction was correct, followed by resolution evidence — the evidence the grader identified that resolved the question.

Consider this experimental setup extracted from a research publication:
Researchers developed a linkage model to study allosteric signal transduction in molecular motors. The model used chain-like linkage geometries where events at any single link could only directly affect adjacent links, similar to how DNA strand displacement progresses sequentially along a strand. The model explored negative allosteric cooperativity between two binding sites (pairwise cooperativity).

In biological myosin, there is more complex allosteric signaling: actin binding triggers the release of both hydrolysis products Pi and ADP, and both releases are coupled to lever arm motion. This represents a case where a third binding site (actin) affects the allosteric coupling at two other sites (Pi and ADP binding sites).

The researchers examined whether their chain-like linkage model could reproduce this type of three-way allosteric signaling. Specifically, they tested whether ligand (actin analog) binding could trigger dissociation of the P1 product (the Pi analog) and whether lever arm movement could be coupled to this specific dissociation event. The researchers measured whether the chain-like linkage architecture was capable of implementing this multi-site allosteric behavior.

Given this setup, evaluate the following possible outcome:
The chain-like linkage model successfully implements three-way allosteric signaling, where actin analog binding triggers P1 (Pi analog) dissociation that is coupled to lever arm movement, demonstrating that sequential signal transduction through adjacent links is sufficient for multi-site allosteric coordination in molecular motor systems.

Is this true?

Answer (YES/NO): NO